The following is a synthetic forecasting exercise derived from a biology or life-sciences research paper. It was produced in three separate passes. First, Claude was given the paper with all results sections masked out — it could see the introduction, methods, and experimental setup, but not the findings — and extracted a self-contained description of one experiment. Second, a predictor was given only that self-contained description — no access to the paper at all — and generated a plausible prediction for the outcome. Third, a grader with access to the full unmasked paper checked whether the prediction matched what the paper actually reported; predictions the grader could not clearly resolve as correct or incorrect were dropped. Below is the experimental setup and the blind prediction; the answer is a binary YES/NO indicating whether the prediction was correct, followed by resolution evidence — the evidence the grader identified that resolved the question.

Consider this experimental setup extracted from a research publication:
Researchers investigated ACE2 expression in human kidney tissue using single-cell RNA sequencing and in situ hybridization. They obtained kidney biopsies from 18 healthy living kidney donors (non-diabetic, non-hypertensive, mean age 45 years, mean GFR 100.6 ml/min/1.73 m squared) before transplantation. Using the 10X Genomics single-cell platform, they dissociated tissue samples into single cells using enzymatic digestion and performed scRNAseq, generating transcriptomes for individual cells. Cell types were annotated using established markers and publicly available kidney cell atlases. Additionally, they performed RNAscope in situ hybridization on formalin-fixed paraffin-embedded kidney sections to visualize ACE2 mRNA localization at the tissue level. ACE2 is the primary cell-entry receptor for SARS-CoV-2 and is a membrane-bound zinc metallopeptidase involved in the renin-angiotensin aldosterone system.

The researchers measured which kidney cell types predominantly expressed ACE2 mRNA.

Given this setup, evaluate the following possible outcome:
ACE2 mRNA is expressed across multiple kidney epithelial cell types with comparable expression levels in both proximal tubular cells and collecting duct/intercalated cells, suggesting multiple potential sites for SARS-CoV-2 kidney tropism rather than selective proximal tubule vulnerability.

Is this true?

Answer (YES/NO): NO